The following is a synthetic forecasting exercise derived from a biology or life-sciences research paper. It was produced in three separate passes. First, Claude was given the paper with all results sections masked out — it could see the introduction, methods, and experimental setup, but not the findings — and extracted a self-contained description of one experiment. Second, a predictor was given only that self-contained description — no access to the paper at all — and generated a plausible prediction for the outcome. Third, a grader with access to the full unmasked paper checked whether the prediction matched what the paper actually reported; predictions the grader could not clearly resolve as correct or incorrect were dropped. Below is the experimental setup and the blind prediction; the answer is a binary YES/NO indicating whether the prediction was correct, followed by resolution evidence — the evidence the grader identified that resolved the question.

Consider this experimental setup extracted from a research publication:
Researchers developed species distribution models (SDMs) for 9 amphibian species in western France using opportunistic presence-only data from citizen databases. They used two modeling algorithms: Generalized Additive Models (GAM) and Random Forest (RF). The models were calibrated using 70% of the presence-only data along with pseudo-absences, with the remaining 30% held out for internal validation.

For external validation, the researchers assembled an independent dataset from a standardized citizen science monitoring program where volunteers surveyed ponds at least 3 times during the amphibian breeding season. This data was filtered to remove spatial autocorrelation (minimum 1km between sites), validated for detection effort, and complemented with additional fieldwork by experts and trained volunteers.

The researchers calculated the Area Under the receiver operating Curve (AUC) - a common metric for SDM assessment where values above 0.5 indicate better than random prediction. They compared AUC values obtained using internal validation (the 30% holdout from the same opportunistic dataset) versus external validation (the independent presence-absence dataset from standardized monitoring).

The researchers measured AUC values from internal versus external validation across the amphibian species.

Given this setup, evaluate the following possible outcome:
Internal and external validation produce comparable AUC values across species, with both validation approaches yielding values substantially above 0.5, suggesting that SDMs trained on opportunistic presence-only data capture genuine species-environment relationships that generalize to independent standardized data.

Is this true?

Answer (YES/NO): NO